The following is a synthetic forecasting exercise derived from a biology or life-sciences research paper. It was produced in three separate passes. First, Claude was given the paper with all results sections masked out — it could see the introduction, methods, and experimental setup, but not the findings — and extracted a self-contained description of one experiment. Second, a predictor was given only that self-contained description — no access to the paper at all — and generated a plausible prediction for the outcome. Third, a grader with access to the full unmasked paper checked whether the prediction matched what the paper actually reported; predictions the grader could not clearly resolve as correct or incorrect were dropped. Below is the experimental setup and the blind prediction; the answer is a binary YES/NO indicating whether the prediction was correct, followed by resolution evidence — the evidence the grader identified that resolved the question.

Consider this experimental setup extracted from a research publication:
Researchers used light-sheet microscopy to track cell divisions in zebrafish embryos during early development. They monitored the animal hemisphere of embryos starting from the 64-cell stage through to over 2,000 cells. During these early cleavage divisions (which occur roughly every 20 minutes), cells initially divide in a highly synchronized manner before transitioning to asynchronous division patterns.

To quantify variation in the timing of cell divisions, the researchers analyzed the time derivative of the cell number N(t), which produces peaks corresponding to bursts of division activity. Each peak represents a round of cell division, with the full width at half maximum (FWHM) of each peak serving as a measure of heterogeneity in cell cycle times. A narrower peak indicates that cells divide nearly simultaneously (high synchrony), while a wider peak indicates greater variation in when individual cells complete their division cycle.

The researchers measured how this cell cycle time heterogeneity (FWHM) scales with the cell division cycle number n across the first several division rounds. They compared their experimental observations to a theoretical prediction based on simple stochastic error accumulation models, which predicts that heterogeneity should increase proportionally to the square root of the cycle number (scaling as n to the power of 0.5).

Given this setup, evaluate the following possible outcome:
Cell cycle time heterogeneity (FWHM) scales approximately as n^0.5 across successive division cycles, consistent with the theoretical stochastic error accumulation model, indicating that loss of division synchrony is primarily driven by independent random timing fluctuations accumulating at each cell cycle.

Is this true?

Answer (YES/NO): NO